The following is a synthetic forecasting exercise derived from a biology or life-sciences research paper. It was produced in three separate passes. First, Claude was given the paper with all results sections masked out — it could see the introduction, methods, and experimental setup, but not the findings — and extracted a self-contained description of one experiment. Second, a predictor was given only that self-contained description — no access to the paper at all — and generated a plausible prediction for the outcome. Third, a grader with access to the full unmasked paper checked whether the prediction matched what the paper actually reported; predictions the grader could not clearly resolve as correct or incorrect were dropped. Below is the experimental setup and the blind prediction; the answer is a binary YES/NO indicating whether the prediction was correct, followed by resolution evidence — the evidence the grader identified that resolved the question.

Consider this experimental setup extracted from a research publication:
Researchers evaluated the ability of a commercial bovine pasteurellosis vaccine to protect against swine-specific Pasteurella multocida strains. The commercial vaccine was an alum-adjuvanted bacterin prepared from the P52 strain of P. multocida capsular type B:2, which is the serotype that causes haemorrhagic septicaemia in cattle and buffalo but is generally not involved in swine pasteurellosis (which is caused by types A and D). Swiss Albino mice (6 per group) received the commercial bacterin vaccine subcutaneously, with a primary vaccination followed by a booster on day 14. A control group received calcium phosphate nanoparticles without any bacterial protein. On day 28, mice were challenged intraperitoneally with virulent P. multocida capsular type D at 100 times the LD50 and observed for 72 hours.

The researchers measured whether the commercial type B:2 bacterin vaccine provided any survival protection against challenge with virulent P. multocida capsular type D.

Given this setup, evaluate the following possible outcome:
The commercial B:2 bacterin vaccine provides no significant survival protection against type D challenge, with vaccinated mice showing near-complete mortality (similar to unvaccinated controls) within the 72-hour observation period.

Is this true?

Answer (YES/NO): NO